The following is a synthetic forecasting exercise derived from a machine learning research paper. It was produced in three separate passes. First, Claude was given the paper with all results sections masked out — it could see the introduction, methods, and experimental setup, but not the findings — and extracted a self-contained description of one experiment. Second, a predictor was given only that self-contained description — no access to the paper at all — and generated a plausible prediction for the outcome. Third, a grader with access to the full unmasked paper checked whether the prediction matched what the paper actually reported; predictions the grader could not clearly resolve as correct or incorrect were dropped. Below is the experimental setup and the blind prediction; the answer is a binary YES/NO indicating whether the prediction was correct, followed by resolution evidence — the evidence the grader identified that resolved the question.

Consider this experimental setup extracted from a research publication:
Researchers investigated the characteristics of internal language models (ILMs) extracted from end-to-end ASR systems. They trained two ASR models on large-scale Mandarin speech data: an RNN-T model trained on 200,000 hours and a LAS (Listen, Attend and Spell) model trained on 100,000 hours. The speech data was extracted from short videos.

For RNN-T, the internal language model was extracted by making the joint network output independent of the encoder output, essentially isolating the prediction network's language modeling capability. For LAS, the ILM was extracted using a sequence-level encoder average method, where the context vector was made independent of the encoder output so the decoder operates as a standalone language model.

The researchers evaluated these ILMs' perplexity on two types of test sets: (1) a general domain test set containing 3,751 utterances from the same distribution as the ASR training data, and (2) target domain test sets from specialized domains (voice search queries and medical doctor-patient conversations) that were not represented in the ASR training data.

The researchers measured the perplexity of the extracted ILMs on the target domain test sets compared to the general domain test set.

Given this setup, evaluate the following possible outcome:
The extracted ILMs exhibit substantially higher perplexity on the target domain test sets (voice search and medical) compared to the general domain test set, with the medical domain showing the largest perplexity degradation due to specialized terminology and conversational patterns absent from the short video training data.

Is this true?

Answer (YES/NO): NO